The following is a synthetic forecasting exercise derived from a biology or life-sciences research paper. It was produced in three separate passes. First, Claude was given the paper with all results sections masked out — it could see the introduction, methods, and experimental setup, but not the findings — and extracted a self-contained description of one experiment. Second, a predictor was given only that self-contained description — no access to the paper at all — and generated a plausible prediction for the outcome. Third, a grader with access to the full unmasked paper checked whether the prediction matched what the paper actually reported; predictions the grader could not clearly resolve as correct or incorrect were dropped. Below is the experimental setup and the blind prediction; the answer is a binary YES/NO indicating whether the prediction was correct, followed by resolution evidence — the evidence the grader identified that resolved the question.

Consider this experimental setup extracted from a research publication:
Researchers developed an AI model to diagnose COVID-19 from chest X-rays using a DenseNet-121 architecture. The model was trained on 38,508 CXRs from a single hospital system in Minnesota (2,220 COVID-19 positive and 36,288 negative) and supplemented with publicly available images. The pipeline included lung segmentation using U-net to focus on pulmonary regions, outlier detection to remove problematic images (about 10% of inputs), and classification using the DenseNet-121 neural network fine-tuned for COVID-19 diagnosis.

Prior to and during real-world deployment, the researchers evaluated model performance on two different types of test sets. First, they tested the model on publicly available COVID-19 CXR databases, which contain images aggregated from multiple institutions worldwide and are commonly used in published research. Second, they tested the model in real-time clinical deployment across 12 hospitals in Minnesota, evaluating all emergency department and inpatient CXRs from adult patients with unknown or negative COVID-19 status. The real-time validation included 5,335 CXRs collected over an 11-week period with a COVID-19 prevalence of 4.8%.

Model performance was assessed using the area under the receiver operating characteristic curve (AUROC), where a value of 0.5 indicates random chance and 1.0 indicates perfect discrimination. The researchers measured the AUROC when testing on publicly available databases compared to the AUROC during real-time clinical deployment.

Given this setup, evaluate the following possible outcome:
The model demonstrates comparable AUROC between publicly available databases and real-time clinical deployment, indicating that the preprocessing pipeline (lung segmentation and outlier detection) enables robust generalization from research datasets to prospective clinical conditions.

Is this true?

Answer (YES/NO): NO